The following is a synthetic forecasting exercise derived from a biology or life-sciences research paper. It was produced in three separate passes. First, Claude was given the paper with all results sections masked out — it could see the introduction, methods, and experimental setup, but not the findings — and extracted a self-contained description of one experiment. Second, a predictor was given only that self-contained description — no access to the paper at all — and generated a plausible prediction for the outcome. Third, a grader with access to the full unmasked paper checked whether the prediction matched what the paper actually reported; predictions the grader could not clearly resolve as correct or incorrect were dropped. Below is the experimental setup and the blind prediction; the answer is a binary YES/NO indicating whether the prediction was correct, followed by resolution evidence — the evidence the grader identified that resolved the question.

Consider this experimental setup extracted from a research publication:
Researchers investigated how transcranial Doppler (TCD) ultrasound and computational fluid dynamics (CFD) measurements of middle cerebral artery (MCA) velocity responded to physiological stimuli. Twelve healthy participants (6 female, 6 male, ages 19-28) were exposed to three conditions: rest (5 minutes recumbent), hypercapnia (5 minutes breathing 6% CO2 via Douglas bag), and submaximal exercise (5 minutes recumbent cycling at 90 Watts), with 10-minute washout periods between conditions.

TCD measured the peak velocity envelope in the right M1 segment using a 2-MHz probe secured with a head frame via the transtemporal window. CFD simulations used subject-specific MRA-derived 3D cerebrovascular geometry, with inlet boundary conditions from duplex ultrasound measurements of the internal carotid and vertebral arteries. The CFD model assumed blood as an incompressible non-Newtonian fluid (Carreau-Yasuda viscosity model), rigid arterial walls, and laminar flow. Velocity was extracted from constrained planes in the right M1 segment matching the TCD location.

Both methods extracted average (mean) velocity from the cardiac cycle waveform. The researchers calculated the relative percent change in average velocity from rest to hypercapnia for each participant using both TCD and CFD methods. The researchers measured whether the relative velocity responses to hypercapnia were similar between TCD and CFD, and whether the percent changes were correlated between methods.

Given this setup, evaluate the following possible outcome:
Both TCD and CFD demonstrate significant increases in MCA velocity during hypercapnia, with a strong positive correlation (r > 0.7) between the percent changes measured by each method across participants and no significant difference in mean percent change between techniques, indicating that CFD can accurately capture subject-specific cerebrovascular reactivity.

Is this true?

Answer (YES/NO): NO